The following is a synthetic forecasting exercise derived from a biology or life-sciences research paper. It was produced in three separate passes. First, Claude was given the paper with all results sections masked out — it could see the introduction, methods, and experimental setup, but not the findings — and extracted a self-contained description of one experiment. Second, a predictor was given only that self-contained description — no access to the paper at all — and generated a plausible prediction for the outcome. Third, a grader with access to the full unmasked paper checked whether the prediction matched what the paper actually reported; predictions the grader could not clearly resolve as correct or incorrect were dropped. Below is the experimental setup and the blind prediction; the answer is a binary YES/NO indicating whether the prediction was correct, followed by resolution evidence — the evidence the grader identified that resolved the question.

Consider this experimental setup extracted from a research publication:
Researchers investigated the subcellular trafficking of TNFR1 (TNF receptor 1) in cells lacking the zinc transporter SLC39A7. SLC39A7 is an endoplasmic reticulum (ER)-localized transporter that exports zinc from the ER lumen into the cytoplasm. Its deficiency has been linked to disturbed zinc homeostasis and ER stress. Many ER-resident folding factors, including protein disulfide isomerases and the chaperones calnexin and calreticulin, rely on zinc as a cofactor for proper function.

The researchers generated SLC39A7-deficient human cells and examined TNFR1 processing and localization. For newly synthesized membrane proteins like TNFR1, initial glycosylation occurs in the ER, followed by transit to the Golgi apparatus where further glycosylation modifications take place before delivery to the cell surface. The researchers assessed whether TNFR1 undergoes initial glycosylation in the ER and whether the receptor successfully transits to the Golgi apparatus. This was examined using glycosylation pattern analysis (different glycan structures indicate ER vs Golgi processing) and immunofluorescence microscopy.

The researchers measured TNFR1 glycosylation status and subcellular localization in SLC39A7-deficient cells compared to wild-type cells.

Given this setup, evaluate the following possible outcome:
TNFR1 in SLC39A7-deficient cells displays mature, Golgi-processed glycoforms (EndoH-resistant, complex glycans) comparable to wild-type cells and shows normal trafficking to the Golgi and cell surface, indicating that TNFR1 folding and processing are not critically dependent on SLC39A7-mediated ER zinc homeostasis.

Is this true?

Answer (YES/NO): NO